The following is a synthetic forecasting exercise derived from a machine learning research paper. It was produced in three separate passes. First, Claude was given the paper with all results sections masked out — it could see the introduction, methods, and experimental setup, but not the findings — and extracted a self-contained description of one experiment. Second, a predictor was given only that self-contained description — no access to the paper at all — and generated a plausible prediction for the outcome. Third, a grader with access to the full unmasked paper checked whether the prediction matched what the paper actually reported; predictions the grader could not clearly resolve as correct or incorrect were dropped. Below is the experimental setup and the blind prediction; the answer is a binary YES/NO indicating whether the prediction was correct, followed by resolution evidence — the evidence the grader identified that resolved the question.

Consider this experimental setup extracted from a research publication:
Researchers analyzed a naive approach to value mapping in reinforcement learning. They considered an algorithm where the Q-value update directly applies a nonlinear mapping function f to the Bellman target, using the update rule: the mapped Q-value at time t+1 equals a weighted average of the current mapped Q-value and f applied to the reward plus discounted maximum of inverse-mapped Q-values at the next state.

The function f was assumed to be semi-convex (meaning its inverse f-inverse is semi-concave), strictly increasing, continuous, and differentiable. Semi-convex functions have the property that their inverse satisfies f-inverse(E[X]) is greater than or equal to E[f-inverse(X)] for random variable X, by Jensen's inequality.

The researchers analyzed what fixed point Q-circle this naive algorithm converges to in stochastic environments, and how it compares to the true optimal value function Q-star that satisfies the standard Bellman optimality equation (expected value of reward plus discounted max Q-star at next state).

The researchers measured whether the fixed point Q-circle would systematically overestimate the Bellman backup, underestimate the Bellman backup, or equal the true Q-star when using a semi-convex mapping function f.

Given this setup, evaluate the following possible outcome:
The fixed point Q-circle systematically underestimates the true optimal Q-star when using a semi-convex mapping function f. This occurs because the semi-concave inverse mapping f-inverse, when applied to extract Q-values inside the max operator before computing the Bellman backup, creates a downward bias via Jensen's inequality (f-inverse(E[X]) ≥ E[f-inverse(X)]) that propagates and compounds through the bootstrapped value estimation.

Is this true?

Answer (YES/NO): NO